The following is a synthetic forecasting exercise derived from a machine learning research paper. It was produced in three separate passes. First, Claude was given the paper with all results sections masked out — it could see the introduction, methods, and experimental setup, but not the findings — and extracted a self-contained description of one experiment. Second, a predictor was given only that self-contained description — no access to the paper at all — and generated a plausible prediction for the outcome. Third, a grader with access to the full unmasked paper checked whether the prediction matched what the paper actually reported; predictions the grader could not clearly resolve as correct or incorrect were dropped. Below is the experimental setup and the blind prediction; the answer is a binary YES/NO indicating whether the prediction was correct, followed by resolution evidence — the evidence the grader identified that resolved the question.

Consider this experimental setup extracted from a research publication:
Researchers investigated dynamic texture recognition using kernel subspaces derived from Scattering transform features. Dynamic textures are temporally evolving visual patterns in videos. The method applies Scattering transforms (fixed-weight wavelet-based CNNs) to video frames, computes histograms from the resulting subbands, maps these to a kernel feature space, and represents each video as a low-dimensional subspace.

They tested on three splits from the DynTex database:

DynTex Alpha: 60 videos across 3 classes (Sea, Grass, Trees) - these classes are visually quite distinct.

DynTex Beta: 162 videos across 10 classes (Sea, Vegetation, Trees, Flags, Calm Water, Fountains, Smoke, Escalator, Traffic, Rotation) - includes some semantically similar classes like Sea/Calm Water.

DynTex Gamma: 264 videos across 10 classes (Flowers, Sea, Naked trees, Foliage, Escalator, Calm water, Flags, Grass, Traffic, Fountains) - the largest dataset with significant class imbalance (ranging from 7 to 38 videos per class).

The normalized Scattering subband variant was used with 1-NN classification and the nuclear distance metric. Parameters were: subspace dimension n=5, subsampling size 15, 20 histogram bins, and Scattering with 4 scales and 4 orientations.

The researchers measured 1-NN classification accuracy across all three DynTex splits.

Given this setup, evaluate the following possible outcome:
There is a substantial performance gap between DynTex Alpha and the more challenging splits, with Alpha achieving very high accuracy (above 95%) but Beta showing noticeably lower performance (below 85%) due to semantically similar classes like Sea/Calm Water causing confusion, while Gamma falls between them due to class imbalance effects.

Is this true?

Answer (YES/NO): NO